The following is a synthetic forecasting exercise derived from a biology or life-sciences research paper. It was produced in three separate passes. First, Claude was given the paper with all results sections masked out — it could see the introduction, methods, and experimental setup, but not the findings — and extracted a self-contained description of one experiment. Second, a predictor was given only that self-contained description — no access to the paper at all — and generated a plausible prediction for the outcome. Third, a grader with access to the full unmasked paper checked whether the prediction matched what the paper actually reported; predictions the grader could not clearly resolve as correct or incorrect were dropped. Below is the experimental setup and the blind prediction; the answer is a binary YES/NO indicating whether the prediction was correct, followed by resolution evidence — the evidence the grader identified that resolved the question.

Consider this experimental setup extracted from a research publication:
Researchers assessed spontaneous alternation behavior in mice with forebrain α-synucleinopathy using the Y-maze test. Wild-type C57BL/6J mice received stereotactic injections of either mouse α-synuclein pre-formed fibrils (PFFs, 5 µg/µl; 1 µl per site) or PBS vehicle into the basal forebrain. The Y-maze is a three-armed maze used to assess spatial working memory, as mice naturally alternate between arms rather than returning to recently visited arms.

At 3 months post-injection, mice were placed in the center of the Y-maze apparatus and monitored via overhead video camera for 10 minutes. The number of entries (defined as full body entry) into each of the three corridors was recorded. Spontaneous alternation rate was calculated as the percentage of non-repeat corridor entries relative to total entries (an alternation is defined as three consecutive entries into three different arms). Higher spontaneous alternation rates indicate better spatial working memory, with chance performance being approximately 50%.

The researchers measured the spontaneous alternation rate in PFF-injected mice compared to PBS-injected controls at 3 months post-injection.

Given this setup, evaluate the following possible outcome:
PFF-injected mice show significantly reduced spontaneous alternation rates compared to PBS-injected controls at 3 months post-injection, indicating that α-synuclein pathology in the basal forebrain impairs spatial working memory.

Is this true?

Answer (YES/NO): NO